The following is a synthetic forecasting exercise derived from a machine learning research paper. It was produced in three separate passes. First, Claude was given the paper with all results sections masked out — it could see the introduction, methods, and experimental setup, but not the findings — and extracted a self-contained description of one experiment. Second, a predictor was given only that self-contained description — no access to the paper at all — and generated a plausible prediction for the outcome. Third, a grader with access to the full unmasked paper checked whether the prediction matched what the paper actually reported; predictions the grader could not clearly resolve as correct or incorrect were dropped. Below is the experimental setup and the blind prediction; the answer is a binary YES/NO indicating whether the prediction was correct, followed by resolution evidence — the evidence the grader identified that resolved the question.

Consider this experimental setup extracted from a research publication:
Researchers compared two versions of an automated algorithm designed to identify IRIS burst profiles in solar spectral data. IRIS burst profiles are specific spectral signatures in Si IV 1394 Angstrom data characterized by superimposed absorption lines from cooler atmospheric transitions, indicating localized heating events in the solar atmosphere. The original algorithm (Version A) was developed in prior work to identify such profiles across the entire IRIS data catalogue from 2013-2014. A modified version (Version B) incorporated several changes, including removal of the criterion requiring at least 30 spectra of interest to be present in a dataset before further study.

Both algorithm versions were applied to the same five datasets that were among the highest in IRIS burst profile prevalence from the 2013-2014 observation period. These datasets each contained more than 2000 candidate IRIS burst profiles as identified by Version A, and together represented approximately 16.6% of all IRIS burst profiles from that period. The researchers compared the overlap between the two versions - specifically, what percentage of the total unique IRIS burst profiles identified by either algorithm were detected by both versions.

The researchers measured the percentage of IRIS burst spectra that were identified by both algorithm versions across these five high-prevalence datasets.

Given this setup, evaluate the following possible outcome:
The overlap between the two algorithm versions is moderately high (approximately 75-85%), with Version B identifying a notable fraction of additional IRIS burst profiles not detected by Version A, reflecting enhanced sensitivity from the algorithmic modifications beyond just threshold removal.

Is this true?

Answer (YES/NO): NO